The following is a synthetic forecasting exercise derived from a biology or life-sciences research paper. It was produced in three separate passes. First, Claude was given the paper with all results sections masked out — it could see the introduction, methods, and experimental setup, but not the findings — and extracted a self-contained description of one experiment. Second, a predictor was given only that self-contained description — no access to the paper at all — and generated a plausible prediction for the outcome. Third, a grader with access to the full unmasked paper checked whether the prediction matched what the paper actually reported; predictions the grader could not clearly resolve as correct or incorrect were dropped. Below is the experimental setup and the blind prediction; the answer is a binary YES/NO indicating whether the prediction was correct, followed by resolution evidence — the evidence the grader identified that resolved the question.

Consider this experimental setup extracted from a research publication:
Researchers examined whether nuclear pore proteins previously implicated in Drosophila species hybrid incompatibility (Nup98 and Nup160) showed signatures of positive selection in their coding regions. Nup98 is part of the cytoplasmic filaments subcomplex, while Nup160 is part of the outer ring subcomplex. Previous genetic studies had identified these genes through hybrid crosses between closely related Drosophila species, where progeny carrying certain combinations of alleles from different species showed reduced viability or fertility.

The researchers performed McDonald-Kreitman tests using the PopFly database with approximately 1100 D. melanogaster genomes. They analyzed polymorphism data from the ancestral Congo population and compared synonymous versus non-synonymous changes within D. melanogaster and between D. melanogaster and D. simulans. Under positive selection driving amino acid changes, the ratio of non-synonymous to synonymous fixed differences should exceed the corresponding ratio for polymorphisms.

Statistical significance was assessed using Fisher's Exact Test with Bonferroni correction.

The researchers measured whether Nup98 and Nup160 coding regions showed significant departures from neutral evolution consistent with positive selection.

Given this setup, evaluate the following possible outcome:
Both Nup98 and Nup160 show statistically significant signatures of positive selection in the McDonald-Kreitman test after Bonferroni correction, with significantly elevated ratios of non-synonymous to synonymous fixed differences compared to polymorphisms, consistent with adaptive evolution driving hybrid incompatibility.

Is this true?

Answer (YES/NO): NO